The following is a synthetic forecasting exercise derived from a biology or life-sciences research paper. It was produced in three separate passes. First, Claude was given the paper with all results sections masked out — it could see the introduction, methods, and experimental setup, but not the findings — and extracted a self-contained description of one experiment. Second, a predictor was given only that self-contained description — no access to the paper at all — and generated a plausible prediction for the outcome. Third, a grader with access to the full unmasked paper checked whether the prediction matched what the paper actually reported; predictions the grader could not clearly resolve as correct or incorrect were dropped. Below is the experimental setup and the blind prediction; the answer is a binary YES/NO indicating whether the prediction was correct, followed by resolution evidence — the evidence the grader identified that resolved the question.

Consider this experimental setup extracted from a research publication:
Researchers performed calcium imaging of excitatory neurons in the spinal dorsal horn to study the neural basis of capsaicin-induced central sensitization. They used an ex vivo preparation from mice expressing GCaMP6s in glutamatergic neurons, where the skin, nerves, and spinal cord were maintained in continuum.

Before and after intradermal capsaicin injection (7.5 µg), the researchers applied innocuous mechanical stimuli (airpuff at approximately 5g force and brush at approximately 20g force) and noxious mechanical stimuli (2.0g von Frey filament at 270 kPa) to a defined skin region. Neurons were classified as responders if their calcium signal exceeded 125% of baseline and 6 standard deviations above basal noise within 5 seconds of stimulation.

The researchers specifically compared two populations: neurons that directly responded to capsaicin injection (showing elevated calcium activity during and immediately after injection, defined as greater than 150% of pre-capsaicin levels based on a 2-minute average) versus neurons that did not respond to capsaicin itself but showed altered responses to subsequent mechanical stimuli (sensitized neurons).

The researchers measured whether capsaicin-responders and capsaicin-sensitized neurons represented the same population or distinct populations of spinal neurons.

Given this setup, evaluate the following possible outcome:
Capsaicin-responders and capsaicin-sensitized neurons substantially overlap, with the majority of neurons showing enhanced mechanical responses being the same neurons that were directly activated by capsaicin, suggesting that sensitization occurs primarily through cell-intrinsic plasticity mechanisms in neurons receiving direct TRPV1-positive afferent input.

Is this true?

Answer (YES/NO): NO